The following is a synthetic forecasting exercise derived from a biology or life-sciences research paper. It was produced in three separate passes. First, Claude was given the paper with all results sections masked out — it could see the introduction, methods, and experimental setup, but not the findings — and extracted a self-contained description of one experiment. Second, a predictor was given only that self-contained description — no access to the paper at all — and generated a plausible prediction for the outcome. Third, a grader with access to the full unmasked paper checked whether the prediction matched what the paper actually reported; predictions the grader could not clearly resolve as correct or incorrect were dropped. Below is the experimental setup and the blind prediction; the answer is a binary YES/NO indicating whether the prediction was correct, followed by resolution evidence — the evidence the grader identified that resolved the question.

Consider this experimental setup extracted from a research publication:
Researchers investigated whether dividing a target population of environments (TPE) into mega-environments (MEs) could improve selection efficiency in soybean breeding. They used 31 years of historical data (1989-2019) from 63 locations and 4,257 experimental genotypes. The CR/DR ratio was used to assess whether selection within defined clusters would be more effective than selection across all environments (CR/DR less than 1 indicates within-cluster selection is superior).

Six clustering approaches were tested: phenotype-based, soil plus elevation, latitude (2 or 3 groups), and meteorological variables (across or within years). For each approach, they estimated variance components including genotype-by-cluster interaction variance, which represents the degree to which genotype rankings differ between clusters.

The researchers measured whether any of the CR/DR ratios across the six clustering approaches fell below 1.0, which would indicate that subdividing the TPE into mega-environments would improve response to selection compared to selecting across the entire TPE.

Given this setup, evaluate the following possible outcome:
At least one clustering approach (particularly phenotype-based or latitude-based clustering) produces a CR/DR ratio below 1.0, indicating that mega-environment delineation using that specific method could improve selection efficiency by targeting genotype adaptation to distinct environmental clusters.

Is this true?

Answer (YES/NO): YES